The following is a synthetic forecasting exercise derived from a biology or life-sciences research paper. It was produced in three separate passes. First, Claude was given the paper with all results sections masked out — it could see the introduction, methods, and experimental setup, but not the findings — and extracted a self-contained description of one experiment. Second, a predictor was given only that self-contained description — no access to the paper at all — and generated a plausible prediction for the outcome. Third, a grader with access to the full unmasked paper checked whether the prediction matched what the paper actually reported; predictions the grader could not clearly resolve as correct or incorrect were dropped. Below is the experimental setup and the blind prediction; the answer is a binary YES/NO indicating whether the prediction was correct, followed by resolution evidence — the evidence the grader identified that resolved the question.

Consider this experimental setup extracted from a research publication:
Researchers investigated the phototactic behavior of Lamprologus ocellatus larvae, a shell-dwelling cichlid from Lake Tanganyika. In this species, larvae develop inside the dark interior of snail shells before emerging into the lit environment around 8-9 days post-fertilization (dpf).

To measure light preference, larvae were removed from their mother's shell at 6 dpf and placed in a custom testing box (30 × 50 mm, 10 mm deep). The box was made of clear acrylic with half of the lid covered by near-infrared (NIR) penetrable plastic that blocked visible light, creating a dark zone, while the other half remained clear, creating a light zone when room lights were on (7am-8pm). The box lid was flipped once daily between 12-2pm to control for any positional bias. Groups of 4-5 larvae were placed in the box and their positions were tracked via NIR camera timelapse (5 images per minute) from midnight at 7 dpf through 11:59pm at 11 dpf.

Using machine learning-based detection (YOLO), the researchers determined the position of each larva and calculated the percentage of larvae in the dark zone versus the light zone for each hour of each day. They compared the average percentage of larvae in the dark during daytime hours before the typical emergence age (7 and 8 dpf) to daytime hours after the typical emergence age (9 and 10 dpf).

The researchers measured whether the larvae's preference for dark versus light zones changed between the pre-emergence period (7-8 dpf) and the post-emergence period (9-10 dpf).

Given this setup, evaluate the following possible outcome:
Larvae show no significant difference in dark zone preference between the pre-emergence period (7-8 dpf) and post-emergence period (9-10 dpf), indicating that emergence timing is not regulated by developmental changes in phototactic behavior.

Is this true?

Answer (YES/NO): NO